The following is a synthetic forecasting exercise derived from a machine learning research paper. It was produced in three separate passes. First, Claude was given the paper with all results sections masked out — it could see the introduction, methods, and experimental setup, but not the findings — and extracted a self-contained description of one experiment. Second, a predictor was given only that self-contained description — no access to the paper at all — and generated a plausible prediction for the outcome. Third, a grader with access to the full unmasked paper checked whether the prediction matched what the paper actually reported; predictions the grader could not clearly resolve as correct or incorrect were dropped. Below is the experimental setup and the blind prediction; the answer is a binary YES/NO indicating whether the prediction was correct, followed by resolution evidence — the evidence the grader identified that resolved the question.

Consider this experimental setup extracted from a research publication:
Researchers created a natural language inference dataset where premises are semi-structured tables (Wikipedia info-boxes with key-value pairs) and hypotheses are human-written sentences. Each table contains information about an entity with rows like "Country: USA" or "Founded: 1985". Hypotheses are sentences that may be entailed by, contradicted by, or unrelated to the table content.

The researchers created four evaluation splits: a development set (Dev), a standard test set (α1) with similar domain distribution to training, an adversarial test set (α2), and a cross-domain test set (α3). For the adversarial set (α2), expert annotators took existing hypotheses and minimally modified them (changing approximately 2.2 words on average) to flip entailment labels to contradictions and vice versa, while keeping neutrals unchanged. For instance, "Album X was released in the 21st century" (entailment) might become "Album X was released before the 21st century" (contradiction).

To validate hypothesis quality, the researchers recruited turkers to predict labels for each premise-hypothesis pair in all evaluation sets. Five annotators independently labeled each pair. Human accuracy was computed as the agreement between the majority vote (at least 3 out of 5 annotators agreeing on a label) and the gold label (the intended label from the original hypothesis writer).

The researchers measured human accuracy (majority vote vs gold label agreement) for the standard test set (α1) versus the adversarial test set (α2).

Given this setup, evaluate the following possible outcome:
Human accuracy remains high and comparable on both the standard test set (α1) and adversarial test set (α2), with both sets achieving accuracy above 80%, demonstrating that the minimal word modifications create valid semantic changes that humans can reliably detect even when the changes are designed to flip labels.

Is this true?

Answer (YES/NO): YES